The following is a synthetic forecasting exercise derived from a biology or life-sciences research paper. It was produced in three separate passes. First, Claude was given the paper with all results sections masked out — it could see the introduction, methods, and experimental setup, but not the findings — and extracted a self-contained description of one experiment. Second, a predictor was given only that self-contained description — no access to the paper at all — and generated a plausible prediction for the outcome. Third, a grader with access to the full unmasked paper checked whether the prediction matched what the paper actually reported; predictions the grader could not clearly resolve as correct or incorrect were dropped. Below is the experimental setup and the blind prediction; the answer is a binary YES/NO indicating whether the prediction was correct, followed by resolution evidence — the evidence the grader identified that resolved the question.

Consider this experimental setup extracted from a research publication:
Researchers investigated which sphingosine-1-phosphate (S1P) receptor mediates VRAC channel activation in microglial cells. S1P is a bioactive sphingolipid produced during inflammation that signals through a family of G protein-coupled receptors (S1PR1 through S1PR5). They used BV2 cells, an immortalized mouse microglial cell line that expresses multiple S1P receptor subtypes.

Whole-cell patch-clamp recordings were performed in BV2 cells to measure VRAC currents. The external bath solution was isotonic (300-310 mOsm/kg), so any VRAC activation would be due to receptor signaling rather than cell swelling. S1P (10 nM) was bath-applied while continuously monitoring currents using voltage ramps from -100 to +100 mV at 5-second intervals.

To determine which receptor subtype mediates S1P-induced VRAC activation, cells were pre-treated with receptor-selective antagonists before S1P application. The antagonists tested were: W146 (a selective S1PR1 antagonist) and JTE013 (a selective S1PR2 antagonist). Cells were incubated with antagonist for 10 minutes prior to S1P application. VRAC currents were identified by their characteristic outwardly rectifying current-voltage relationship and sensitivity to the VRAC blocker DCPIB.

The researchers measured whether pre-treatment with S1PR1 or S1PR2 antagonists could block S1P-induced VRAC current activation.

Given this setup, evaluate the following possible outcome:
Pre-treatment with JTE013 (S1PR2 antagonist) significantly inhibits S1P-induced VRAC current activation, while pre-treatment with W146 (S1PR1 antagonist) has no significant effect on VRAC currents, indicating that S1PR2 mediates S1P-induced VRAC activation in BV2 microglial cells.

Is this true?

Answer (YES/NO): NO